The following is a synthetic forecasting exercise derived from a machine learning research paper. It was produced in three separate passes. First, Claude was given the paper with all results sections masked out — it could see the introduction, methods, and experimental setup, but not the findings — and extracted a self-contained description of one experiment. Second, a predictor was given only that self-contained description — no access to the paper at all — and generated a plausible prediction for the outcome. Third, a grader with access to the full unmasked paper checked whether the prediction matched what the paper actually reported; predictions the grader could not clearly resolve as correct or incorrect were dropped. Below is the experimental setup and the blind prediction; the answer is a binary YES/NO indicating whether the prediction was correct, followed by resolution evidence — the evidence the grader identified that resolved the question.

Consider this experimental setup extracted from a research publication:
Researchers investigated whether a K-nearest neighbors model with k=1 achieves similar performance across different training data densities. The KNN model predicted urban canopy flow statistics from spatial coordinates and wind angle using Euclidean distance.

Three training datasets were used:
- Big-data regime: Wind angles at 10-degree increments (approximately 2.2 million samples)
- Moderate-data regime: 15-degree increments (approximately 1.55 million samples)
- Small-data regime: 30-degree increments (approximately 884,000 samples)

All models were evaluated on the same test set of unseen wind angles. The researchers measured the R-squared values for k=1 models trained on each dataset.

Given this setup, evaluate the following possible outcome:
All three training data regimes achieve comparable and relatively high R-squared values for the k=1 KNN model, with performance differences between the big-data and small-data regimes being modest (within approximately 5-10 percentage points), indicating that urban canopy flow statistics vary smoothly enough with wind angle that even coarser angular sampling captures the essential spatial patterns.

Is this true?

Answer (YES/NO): YES